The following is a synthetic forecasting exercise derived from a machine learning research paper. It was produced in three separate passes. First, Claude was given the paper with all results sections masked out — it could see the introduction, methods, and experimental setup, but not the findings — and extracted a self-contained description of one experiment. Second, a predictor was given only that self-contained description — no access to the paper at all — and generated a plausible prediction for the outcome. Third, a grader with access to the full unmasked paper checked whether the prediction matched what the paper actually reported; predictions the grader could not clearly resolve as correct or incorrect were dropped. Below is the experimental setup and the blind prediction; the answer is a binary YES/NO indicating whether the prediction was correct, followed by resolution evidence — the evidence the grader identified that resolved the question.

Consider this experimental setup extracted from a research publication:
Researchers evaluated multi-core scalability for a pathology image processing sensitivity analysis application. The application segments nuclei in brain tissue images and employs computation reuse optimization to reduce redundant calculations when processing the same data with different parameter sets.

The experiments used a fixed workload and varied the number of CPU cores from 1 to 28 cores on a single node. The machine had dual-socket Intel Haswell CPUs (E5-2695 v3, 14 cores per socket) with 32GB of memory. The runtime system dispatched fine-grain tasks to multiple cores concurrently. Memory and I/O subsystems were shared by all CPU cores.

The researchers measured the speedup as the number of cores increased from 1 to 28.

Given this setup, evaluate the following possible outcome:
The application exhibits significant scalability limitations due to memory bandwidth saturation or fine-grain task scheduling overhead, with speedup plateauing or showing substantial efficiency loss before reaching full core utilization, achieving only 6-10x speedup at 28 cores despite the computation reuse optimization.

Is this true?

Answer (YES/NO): NO